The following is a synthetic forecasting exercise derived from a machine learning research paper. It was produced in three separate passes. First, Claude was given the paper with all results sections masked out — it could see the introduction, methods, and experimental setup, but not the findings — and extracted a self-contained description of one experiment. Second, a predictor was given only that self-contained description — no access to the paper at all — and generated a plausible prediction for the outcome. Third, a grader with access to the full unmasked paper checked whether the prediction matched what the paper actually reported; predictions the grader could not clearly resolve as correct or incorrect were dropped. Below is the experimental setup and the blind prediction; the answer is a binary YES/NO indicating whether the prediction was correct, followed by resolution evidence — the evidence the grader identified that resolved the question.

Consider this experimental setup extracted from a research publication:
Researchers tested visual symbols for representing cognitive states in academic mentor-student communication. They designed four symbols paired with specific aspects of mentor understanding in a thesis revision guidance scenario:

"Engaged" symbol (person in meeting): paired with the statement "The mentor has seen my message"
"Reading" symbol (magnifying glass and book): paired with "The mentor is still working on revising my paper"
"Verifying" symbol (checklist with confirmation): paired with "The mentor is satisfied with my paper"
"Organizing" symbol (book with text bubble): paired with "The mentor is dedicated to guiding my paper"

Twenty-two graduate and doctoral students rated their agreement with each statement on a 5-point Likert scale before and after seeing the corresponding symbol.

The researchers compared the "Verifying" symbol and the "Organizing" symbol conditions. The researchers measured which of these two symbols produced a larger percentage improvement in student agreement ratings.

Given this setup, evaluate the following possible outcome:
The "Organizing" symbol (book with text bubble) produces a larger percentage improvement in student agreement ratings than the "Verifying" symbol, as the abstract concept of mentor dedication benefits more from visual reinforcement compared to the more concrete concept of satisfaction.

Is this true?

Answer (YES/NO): NO